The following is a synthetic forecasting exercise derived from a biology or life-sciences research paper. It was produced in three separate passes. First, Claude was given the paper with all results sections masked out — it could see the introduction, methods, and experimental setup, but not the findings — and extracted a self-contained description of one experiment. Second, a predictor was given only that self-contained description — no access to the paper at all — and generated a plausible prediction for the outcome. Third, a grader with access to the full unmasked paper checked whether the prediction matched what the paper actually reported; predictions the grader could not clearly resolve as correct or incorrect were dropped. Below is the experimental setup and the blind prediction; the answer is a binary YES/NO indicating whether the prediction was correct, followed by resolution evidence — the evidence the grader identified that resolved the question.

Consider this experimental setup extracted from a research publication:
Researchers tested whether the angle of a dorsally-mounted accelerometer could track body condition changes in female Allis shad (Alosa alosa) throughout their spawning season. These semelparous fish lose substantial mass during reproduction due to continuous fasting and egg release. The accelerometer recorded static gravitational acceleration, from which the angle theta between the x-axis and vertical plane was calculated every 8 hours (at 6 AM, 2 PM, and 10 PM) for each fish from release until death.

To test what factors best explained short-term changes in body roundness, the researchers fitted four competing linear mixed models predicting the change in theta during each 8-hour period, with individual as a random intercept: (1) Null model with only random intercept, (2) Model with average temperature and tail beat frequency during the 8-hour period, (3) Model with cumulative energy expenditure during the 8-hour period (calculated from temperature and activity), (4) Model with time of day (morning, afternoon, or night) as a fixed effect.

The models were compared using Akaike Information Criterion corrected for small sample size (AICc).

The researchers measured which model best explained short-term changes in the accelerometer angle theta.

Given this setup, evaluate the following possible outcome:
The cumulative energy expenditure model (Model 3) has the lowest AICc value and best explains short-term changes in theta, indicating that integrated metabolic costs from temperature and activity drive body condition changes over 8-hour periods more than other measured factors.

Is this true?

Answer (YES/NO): NO